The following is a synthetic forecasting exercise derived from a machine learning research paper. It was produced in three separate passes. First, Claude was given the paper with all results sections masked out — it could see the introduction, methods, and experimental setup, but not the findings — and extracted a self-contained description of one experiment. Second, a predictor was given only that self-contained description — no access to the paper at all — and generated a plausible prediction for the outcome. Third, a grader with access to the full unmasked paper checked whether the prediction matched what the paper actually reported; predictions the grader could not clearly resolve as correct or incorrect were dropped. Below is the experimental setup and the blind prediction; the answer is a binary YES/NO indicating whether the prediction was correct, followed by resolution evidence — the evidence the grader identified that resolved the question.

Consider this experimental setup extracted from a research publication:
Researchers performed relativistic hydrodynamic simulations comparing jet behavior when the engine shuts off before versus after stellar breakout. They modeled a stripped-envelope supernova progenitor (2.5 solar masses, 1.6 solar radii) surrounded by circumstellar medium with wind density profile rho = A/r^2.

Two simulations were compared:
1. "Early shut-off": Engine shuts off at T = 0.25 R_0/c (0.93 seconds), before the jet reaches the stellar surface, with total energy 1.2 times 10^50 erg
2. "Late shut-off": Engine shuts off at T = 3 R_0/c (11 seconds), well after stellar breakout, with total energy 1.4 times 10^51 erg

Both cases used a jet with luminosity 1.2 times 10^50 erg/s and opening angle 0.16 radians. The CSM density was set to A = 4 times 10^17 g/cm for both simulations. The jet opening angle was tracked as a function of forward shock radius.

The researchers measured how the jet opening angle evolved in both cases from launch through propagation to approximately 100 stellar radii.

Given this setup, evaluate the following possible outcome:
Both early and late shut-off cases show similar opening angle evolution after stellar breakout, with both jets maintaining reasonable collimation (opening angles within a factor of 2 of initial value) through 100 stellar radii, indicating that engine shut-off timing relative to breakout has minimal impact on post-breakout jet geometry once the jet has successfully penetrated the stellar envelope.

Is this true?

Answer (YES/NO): NO